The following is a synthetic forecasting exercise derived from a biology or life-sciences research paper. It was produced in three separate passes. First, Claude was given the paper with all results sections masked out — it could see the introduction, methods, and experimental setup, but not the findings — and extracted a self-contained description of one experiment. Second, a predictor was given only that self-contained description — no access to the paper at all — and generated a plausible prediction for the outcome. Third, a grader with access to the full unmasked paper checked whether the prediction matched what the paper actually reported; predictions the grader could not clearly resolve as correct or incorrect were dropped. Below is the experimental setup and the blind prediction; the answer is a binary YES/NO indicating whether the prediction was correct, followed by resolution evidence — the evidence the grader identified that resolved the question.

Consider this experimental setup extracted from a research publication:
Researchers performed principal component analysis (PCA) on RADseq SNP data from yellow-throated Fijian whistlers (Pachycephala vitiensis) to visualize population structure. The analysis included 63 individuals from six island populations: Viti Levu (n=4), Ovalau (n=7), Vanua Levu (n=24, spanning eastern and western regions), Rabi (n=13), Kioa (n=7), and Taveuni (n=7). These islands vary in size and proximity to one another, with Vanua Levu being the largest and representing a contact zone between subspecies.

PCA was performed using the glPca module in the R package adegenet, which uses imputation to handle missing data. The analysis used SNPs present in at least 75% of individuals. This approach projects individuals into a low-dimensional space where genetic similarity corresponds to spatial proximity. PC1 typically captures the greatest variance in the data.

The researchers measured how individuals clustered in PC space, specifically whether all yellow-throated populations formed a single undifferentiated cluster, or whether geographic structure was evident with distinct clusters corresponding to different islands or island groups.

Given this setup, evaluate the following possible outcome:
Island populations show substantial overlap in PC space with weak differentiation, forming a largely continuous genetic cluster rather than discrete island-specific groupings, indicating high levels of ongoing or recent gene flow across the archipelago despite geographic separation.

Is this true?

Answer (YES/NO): NO